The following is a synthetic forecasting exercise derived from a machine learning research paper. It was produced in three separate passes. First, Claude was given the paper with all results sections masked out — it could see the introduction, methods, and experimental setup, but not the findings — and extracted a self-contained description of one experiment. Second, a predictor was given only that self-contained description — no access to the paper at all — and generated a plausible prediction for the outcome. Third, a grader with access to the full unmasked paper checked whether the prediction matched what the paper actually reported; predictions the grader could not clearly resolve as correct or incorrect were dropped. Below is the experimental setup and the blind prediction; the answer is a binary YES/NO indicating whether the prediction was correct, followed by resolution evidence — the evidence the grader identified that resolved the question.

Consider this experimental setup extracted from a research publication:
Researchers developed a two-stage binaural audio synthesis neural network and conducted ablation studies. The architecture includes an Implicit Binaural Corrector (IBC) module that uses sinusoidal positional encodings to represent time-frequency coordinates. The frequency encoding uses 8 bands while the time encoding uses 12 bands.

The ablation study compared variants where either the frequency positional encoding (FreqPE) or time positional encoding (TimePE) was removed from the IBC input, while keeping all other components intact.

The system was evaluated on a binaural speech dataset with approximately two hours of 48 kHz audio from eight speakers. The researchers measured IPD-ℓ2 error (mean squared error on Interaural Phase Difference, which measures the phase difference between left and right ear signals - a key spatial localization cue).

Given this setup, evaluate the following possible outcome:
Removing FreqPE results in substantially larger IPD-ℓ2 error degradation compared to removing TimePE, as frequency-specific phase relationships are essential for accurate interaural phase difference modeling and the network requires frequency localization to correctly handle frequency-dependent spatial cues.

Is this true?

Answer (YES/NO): YES